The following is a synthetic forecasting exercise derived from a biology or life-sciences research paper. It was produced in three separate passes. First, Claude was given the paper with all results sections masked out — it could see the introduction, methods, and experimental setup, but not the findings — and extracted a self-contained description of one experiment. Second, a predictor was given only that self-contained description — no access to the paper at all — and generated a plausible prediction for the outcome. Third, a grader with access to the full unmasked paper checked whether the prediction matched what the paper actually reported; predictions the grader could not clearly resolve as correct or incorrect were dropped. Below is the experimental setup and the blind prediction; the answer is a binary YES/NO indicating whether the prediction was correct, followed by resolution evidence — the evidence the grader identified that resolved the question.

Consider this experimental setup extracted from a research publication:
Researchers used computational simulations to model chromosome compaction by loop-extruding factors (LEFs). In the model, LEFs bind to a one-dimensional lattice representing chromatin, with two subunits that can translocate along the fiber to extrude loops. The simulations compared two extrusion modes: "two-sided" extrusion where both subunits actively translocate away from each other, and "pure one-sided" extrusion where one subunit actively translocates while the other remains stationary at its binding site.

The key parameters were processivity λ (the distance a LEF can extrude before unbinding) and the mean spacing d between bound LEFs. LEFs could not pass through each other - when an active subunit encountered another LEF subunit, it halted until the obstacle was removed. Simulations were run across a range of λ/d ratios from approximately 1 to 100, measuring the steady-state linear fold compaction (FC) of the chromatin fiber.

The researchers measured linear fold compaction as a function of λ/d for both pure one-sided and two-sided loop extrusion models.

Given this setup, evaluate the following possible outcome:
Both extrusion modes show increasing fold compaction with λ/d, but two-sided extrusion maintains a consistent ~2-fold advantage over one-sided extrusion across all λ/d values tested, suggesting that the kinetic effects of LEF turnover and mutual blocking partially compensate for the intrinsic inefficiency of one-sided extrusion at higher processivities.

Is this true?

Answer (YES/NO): NO